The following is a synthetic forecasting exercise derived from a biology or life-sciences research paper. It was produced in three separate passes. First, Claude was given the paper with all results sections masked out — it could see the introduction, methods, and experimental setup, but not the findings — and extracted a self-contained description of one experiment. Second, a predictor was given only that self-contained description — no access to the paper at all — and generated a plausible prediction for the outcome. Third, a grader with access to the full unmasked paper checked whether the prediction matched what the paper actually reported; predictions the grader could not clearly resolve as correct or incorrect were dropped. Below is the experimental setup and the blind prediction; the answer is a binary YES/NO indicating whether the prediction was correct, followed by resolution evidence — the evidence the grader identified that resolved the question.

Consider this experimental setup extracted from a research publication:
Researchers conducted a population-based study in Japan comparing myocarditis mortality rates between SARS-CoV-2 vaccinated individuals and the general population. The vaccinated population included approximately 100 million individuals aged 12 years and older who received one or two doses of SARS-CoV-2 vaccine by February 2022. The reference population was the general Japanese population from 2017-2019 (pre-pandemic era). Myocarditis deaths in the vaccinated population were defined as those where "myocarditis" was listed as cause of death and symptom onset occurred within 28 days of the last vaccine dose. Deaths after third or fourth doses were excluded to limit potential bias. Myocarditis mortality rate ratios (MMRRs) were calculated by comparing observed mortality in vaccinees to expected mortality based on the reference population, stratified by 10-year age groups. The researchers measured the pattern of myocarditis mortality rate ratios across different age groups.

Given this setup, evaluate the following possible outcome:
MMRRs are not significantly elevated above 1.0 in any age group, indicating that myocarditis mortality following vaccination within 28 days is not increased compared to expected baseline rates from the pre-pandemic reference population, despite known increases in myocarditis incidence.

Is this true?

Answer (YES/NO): NO